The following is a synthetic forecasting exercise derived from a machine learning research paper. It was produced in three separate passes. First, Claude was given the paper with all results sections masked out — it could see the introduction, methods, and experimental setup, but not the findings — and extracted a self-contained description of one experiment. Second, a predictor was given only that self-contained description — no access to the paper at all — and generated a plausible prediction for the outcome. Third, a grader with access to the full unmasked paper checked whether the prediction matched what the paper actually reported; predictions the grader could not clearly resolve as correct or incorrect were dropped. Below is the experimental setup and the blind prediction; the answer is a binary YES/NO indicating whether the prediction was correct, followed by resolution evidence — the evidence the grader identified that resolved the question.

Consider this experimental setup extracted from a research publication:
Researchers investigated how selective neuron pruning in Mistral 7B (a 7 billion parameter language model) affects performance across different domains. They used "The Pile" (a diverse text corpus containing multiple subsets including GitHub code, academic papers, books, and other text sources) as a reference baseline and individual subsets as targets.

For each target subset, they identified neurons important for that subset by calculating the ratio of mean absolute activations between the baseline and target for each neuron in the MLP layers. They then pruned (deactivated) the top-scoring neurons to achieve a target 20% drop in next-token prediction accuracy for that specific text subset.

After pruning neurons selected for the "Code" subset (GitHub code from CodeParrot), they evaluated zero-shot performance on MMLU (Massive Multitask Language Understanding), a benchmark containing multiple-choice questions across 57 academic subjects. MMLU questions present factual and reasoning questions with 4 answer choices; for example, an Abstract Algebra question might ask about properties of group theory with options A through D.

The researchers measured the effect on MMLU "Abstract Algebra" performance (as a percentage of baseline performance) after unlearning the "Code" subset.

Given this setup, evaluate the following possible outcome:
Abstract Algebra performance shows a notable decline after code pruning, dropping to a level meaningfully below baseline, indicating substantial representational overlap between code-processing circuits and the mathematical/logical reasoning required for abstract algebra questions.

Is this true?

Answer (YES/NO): NO